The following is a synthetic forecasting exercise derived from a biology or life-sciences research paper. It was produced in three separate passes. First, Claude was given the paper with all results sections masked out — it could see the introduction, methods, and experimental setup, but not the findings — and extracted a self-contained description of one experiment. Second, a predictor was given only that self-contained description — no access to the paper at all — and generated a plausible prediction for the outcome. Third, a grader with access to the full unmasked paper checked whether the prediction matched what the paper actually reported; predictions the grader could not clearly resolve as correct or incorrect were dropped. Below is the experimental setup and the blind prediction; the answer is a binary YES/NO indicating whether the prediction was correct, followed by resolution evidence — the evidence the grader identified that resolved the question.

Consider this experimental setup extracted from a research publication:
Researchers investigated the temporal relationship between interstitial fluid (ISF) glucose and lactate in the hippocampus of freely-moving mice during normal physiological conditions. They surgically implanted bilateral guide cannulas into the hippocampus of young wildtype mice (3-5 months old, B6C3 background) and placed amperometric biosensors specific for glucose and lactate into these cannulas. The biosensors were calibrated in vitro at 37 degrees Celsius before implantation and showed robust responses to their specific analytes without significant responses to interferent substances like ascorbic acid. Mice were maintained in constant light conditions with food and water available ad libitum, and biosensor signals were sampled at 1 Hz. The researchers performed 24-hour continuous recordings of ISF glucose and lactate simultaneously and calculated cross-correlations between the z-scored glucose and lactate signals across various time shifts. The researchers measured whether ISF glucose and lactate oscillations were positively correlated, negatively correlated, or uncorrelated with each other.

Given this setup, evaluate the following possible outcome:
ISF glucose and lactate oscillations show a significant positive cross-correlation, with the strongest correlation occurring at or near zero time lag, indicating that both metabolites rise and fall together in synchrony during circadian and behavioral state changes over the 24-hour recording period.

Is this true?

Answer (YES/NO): NO